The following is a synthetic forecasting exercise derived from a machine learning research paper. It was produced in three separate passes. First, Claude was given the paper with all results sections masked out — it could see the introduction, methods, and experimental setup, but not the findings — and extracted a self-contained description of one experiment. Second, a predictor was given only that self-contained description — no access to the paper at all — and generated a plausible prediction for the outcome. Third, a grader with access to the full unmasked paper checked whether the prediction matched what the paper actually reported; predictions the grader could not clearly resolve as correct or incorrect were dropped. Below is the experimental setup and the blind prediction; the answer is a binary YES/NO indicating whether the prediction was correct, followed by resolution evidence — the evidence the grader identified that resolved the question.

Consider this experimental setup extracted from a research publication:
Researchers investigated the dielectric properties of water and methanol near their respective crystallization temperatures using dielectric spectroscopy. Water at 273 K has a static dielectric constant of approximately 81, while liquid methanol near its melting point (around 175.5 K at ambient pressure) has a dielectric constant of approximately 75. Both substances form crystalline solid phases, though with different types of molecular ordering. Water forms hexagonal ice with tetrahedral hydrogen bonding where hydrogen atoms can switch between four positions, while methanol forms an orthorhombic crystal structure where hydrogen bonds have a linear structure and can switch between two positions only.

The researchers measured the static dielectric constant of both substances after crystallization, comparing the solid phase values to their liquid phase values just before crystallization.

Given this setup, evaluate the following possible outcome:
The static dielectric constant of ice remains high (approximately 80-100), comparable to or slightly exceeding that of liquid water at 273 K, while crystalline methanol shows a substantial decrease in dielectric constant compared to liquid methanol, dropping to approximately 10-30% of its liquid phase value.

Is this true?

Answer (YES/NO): NO